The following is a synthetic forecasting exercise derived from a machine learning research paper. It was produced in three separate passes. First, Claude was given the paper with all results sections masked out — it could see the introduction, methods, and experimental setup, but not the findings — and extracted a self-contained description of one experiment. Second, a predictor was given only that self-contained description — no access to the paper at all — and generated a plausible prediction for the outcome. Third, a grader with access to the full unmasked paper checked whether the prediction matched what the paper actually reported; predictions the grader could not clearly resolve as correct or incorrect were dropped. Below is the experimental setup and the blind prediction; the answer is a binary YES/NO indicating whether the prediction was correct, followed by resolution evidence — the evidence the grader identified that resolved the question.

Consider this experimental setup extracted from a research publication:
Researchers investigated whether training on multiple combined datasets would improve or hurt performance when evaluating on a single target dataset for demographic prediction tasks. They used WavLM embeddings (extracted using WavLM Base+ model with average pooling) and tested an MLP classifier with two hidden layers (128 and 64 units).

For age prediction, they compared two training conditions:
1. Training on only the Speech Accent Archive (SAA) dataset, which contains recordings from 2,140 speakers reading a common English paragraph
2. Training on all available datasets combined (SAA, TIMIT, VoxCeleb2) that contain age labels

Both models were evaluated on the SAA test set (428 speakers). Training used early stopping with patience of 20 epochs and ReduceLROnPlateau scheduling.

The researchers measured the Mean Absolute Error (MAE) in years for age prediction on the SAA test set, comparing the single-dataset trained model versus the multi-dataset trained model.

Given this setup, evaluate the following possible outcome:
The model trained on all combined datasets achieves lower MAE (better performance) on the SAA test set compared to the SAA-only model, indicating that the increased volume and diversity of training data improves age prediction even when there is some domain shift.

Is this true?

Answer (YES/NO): NO